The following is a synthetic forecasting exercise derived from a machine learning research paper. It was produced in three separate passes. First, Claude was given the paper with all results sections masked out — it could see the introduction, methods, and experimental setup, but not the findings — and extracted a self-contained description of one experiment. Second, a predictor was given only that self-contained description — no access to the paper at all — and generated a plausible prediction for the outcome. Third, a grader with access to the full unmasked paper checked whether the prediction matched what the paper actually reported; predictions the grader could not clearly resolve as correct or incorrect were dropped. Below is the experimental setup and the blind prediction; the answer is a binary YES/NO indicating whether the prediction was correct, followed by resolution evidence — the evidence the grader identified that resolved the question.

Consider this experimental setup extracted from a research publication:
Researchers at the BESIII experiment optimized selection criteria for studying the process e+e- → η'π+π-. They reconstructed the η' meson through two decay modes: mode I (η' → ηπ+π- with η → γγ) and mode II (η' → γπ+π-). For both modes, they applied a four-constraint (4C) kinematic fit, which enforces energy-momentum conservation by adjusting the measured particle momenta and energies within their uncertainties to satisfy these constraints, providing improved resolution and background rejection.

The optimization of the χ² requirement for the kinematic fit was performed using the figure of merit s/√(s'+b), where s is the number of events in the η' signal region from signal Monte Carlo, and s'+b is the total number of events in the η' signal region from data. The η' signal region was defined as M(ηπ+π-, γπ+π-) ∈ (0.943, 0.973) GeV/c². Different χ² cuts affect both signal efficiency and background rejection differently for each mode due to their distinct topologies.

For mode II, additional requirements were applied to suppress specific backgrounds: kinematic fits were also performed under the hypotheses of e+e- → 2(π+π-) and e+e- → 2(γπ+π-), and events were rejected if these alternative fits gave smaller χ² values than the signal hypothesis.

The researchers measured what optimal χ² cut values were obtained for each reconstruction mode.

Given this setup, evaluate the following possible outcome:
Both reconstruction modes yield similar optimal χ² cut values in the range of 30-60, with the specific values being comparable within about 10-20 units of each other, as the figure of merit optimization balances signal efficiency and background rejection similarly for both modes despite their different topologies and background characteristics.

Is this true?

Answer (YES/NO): NO